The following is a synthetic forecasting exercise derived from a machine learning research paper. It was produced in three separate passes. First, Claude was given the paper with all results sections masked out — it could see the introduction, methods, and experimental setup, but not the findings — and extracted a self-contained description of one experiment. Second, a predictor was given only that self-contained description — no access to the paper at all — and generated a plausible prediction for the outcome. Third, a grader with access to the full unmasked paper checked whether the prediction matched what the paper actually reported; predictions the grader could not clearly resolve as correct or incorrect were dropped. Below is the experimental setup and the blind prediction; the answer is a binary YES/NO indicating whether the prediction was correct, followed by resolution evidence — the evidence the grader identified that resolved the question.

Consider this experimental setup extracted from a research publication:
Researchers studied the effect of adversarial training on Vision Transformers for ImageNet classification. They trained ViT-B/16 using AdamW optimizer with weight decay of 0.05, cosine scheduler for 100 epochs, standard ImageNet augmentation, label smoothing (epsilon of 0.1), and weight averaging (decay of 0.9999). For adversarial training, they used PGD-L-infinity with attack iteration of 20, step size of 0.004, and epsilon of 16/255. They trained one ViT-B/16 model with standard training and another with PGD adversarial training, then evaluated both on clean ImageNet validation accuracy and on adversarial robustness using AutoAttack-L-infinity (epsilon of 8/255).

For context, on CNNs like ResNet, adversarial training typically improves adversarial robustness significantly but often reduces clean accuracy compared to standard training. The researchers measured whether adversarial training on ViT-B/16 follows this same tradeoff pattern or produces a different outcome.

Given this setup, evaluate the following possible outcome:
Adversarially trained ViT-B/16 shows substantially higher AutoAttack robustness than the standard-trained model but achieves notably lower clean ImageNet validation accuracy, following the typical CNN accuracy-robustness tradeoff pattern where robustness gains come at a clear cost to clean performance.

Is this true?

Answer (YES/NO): NO